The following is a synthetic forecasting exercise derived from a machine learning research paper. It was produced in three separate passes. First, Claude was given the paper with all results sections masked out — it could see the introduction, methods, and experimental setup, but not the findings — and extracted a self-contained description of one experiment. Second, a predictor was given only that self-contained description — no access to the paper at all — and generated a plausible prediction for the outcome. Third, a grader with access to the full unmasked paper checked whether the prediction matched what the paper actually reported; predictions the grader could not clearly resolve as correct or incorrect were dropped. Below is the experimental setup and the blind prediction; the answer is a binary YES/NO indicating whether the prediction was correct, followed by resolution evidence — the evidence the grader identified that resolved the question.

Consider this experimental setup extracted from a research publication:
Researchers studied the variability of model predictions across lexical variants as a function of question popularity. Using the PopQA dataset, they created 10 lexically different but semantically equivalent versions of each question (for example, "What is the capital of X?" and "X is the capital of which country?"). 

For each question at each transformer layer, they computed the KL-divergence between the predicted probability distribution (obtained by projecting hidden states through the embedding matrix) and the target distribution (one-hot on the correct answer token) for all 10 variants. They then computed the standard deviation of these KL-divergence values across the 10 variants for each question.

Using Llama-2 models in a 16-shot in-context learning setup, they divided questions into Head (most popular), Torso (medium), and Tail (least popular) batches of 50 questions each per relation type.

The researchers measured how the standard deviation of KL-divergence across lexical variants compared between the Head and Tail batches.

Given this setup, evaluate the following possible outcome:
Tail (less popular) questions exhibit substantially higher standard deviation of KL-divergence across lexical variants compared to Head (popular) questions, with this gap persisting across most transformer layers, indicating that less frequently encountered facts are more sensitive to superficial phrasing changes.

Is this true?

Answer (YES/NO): NO